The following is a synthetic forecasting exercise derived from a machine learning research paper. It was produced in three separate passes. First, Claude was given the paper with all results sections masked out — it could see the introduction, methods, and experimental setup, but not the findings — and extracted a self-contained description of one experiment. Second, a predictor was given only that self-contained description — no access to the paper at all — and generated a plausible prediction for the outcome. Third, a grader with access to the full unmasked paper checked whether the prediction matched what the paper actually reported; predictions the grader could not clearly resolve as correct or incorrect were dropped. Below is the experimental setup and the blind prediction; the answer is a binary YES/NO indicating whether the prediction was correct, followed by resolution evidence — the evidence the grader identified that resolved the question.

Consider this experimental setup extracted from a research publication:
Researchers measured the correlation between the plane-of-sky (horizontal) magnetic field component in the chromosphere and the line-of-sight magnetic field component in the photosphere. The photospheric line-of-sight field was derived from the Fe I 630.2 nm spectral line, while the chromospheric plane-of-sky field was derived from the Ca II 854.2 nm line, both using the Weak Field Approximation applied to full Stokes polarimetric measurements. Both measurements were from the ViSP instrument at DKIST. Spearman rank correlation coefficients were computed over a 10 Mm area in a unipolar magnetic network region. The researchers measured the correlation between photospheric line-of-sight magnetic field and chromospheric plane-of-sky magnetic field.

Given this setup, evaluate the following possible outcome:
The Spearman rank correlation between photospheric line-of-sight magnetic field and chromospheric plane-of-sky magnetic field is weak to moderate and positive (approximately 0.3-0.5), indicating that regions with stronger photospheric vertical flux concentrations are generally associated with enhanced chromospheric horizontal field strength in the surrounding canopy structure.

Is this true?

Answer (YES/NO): NO